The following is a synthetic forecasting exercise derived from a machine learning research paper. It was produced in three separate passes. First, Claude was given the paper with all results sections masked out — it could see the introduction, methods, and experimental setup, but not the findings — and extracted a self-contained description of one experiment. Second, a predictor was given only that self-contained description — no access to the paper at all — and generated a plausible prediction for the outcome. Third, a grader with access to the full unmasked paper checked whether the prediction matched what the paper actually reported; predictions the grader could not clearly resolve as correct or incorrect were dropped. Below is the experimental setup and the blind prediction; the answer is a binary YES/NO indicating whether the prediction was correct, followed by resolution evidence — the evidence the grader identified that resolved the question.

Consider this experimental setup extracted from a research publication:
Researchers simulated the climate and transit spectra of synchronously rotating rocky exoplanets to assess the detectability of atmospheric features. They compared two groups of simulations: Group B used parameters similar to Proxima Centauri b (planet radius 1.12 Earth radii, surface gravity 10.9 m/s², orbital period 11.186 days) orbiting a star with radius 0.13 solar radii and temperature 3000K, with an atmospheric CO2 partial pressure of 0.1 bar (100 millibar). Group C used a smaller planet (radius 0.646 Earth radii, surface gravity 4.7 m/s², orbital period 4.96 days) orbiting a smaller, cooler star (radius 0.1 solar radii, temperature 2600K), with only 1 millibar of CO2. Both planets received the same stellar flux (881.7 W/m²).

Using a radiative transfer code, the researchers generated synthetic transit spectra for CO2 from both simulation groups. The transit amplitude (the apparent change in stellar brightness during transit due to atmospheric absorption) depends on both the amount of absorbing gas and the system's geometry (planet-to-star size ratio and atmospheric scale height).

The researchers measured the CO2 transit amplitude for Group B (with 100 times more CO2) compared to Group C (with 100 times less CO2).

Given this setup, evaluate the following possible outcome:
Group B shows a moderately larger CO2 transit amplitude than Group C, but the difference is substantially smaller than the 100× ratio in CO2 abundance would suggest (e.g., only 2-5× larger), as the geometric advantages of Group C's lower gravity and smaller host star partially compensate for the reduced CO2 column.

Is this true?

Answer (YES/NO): NO